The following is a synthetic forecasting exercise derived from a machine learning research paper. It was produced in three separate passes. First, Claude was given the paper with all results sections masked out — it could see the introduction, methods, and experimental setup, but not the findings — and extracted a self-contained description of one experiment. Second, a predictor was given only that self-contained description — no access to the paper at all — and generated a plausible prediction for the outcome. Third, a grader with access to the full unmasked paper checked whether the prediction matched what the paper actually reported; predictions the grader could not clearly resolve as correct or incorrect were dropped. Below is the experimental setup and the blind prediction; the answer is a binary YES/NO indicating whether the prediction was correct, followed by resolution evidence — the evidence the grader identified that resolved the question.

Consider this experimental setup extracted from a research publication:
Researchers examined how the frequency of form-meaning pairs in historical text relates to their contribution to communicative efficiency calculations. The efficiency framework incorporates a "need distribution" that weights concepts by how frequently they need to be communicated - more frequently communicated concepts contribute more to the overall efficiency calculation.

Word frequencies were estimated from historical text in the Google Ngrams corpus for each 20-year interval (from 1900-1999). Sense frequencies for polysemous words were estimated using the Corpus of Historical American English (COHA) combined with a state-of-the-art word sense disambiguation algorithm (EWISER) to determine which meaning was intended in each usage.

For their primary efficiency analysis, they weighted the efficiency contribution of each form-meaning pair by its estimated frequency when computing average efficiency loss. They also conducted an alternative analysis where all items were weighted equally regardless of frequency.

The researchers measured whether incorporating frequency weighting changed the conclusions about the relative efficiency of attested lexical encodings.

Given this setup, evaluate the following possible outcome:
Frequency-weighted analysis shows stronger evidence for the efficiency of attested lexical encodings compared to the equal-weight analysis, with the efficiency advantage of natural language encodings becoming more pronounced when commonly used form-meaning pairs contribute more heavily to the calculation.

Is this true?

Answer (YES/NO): NO